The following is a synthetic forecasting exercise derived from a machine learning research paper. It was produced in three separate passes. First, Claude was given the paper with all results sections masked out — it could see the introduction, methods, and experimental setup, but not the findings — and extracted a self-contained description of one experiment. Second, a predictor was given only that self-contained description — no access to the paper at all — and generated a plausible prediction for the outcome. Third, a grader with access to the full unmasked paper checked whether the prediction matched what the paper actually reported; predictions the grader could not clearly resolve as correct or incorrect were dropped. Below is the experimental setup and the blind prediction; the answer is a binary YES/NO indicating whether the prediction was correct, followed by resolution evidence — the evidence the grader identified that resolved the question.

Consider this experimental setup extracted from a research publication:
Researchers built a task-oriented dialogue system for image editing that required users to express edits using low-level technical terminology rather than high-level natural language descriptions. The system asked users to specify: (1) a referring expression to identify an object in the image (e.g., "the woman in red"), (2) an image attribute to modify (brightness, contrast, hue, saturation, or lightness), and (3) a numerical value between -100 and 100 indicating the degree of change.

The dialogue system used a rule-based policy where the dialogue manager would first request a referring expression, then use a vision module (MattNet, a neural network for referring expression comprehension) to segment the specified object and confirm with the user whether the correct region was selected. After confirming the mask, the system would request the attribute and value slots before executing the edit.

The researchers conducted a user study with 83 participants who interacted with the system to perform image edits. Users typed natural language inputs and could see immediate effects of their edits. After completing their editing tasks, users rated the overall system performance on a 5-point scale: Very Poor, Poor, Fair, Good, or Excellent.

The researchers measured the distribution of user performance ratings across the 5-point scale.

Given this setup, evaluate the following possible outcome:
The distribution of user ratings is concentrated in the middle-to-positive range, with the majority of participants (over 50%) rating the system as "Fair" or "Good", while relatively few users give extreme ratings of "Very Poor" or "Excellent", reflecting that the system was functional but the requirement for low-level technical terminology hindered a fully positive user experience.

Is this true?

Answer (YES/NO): YES